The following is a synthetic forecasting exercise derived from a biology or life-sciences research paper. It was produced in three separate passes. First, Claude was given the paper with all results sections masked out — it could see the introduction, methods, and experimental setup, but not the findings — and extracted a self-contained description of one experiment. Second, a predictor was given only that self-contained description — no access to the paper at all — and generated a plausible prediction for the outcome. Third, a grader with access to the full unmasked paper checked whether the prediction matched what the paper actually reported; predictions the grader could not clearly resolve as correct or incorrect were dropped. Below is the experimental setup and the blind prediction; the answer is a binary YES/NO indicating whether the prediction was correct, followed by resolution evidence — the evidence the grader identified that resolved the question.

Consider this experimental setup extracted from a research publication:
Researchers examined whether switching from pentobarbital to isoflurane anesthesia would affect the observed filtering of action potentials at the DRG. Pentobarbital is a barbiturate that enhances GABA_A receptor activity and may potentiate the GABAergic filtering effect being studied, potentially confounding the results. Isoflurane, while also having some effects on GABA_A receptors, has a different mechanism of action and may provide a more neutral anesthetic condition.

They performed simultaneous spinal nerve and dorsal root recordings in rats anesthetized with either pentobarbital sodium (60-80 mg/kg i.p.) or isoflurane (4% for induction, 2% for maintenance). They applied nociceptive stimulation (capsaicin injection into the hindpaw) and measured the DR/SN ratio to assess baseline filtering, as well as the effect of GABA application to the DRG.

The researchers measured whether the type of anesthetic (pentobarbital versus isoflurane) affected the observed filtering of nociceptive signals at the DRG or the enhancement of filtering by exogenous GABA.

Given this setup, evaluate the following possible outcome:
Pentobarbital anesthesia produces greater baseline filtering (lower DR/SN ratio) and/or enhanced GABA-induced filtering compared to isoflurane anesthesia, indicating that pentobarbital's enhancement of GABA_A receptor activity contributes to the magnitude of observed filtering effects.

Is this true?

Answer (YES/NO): NO